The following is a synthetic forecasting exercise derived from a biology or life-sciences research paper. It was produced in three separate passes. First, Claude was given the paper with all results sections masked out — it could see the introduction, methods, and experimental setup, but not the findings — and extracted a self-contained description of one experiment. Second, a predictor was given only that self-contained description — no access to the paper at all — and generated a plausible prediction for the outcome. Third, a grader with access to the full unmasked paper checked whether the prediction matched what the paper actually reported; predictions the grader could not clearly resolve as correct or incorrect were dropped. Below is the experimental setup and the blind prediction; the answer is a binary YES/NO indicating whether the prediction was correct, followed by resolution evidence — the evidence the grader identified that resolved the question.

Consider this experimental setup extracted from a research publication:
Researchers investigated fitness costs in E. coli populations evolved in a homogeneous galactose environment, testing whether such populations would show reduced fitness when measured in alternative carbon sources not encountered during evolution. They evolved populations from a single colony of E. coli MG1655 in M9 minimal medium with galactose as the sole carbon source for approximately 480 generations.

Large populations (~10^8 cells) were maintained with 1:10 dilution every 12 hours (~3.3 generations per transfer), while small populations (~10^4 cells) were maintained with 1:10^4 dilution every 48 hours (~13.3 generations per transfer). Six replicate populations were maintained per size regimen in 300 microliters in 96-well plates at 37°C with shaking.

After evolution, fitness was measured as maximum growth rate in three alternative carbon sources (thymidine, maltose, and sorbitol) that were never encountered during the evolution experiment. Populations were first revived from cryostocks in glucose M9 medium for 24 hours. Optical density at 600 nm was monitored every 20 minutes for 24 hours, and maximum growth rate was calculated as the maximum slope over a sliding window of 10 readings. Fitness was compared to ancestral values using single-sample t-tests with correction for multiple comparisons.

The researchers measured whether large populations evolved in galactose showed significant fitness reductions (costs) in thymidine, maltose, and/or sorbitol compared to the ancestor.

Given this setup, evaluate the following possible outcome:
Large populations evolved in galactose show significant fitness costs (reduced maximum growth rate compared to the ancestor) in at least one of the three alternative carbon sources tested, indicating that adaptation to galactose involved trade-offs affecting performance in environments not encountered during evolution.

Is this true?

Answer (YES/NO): YES